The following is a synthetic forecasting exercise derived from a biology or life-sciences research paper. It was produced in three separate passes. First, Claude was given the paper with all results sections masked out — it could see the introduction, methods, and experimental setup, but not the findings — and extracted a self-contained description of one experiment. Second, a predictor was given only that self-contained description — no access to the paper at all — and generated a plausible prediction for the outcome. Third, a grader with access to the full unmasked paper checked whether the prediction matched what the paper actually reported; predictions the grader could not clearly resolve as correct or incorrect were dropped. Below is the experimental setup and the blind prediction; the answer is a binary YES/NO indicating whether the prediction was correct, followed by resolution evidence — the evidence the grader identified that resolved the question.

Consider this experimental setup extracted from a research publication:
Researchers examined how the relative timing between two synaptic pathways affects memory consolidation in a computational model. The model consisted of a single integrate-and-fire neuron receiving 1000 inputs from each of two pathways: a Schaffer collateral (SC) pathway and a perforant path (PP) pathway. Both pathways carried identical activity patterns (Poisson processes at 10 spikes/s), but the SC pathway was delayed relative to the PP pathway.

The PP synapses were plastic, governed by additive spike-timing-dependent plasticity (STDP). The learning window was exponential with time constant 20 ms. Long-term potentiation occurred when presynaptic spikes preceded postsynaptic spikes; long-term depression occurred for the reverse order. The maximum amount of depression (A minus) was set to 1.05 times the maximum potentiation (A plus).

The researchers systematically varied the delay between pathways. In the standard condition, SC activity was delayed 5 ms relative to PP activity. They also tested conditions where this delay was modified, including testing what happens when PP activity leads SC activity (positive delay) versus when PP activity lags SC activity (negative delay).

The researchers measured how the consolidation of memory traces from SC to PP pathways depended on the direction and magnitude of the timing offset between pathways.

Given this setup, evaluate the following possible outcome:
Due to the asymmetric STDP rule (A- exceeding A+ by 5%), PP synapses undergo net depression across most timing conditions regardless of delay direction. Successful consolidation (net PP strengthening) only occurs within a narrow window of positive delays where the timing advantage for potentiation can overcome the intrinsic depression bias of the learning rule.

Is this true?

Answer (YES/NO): NO